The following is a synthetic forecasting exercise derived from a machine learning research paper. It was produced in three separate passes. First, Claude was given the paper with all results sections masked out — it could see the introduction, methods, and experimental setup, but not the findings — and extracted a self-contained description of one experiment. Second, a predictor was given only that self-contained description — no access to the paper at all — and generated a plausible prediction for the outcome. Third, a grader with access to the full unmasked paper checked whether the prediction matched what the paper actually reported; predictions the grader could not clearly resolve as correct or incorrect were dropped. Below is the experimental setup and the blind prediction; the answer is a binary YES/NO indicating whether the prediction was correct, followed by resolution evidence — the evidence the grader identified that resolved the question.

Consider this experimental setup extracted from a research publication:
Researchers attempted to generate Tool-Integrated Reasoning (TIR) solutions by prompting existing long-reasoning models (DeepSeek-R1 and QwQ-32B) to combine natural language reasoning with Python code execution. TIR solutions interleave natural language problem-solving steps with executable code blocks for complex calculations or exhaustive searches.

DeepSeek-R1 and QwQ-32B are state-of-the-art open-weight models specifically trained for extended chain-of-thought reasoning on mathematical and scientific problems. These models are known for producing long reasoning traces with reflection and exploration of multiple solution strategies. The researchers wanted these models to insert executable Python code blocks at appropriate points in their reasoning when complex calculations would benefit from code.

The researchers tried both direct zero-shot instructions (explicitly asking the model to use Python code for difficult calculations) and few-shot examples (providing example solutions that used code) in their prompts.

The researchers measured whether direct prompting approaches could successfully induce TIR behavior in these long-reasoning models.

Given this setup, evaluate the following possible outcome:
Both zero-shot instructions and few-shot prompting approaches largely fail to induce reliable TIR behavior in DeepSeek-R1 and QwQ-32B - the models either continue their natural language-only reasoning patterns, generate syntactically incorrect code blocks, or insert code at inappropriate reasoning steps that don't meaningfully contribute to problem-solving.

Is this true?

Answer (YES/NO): YES